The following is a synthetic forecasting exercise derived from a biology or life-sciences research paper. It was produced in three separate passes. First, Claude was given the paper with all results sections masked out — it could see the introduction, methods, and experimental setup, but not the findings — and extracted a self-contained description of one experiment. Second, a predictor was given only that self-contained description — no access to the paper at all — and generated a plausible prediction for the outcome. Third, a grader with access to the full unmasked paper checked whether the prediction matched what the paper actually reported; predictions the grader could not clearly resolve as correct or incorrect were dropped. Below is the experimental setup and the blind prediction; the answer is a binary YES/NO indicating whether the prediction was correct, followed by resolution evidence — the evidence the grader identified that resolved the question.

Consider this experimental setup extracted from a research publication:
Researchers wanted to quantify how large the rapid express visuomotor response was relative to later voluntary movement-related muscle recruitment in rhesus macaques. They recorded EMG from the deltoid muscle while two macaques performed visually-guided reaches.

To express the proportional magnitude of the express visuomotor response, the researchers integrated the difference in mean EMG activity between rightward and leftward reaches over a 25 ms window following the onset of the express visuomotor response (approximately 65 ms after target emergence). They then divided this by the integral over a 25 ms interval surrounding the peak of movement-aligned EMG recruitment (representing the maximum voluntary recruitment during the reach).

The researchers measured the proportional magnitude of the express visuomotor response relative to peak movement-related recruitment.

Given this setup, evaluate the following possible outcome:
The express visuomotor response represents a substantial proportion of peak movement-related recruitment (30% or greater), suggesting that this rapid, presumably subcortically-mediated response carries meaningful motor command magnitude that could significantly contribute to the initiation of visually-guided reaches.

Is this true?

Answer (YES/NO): NO